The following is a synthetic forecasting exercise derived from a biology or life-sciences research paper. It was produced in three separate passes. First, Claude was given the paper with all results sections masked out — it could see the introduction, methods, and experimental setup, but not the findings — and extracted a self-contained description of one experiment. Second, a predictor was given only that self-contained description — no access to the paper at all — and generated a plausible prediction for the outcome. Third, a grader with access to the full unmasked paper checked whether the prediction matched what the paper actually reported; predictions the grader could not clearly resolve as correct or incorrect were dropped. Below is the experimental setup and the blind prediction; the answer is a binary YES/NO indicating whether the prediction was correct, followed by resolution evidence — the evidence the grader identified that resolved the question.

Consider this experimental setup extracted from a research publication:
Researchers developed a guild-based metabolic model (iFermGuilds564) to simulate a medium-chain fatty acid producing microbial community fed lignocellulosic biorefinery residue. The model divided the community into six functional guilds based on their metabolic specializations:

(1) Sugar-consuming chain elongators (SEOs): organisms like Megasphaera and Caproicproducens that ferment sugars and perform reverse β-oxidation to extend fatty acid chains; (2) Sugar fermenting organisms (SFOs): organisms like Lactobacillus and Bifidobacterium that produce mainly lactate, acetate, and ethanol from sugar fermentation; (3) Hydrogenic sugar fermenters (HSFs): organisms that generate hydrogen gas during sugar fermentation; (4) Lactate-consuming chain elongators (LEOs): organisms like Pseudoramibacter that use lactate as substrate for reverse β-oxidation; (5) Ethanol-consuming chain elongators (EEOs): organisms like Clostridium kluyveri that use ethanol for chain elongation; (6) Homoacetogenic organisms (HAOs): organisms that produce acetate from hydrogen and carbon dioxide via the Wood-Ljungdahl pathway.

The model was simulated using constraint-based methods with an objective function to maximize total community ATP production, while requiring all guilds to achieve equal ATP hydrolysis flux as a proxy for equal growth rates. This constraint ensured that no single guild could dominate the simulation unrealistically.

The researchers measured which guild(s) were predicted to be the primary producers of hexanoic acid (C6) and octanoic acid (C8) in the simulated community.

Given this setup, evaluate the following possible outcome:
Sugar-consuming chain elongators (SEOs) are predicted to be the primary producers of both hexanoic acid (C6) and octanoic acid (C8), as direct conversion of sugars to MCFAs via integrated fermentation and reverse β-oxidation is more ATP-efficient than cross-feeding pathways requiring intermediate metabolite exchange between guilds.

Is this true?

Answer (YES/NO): YES